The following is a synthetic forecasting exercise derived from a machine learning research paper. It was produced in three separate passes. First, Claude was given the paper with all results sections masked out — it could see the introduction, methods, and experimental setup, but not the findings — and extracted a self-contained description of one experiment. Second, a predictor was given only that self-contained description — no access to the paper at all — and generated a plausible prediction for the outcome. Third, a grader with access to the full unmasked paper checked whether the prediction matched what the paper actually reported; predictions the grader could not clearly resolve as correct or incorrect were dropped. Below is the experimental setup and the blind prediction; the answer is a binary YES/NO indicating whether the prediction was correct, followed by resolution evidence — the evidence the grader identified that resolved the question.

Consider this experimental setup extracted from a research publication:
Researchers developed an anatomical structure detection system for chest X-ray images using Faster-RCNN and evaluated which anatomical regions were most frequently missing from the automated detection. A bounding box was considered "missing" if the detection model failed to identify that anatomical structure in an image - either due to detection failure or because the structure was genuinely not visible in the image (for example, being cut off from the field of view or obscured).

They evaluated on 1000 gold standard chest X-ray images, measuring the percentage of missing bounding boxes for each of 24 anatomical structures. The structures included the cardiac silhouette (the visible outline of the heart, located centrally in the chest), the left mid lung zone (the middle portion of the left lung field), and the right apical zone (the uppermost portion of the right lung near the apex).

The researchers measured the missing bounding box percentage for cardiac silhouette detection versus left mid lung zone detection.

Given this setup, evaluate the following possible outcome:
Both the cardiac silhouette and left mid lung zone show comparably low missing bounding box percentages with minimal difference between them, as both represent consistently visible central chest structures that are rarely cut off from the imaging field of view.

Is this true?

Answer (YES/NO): NO